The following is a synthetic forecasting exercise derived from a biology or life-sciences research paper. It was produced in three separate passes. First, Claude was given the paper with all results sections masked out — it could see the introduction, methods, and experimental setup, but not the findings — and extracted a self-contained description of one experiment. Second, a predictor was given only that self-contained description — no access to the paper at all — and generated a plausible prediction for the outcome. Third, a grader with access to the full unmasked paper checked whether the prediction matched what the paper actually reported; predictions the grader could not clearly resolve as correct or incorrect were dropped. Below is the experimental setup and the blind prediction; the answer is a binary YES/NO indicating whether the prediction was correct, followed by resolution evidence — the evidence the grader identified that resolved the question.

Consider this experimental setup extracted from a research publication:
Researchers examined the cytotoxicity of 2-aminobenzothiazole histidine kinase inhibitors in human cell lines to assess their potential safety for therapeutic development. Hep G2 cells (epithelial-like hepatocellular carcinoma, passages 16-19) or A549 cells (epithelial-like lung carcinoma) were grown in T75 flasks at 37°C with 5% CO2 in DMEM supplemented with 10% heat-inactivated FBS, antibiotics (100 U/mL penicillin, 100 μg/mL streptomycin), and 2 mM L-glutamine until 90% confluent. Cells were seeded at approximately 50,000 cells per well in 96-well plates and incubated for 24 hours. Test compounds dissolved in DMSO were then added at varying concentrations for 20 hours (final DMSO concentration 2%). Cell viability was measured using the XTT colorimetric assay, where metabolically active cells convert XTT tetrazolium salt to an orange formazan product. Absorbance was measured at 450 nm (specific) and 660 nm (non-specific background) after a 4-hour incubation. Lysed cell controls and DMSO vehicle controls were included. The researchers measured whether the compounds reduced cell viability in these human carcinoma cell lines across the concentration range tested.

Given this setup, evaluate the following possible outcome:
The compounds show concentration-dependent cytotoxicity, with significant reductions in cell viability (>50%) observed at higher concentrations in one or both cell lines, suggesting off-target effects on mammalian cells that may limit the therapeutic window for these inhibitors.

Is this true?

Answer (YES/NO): YES